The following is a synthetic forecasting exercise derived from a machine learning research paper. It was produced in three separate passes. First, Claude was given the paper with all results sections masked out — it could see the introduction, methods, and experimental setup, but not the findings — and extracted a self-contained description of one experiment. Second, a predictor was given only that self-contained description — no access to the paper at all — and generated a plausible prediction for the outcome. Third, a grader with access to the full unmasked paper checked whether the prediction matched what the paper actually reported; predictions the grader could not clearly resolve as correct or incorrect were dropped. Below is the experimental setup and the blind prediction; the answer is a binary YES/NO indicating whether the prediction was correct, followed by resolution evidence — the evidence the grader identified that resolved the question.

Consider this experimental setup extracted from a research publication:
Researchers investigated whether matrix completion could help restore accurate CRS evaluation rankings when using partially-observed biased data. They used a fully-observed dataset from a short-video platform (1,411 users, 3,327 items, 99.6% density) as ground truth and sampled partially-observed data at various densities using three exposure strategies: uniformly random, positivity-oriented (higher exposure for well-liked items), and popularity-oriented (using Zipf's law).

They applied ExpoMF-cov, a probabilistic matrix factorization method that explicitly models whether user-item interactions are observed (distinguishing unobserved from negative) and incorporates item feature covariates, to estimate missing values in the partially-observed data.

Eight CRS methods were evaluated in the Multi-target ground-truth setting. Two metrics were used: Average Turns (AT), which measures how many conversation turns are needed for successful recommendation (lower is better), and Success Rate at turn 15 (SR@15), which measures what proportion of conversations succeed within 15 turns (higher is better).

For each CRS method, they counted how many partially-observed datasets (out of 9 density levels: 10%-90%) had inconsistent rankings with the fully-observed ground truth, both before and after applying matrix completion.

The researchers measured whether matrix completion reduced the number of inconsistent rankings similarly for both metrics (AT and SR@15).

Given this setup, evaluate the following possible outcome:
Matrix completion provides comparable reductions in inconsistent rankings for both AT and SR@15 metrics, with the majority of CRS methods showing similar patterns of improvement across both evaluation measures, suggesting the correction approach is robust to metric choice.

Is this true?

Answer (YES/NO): NO